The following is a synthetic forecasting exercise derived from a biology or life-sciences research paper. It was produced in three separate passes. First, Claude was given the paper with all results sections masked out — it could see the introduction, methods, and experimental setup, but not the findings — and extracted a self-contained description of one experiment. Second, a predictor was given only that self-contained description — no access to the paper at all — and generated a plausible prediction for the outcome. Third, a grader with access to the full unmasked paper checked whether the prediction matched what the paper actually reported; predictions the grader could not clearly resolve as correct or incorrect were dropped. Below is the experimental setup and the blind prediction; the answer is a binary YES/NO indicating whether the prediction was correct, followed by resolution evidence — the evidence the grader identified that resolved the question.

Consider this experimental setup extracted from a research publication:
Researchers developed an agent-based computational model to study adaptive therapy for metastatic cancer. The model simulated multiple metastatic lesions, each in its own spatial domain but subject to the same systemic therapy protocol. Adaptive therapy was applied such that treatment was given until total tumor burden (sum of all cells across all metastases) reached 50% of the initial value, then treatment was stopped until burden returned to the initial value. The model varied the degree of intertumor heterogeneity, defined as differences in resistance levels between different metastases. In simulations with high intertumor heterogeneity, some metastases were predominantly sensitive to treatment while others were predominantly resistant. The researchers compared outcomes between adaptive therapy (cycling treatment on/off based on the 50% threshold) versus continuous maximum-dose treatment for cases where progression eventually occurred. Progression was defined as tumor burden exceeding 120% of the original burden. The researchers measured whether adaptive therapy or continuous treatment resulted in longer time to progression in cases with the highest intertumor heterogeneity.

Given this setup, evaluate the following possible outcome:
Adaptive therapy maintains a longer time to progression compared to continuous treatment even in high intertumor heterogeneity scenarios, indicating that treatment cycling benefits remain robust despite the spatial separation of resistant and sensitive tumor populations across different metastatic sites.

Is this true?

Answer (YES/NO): NO